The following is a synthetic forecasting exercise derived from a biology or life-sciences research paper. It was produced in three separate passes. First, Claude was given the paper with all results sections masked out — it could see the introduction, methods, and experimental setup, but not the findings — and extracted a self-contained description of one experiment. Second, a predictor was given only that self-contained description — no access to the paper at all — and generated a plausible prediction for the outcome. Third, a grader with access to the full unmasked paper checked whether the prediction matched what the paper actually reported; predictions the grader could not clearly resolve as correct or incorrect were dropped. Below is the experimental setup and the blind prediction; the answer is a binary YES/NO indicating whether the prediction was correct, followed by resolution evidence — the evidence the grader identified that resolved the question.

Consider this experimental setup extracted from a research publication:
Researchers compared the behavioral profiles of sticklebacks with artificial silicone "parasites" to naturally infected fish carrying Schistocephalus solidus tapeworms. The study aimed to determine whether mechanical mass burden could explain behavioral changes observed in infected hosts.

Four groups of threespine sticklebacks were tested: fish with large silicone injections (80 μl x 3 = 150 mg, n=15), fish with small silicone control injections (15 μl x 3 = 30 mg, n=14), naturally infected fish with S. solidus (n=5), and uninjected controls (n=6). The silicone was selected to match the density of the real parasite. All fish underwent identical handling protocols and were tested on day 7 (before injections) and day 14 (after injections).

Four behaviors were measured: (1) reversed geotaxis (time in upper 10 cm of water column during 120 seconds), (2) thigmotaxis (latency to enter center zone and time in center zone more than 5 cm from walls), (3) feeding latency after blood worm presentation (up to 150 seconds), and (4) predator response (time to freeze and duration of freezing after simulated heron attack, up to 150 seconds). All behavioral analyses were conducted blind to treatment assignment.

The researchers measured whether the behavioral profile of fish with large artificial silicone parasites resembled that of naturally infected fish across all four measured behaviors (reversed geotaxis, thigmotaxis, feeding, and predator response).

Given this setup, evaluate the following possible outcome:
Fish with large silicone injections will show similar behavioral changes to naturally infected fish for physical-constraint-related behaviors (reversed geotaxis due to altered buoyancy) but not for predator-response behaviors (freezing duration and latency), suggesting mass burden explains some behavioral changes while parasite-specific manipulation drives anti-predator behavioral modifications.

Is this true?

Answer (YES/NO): NO